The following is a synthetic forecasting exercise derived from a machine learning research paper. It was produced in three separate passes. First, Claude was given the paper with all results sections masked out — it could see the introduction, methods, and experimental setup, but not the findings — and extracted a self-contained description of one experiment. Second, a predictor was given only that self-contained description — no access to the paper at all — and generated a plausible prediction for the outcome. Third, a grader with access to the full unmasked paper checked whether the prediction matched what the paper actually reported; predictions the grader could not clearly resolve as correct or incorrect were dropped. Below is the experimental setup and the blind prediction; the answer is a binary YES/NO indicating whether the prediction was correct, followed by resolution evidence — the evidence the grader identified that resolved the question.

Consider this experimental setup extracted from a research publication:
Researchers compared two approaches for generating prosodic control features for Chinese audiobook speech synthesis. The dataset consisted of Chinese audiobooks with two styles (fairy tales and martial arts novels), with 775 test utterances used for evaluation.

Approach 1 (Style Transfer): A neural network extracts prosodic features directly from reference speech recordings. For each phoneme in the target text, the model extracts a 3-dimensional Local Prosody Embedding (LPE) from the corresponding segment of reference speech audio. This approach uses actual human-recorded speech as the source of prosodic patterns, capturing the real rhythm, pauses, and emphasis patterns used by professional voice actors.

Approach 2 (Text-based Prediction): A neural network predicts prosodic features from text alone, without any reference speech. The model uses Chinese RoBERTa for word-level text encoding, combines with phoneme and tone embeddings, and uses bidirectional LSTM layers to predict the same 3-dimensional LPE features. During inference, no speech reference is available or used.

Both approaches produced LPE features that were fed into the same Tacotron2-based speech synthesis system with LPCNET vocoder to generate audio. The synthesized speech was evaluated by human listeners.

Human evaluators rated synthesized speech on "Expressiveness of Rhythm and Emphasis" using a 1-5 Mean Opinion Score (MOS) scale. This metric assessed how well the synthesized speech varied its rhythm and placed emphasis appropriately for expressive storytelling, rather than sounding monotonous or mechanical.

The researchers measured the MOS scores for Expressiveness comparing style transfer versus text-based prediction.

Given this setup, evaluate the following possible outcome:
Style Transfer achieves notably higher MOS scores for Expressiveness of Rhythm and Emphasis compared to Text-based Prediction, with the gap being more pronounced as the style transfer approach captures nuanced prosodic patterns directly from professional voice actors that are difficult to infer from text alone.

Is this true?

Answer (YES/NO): NO